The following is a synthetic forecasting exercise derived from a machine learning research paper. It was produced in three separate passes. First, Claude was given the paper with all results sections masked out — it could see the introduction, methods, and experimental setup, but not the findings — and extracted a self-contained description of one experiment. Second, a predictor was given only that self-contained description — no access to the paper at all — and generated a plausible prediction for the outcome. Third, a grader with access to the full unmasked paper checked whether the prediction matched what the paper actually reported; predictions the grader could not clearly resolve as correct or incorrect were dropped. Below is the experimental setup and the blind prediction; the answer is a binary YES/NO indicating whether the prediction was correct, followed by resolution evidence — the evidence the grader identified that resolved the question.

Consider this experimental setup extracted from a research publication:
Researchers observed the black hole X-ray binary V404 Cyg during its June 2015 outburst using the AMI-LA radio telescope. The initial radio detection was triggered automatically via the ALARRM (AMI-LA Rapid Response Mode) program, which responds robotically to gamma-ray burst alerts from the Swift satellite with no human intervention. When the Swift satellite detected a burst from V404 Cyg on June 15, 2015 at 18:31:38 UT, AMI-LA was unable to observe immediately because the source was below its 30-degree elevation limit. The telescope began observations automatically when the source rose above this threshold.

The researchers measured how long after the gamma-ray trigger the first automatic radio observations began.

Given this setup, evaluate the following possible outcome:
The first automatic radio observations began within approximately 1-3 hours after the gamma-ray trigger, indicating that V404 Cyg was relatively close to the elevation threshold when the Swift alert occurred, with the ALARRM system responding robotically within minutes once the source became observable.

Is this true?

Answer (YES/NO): YES